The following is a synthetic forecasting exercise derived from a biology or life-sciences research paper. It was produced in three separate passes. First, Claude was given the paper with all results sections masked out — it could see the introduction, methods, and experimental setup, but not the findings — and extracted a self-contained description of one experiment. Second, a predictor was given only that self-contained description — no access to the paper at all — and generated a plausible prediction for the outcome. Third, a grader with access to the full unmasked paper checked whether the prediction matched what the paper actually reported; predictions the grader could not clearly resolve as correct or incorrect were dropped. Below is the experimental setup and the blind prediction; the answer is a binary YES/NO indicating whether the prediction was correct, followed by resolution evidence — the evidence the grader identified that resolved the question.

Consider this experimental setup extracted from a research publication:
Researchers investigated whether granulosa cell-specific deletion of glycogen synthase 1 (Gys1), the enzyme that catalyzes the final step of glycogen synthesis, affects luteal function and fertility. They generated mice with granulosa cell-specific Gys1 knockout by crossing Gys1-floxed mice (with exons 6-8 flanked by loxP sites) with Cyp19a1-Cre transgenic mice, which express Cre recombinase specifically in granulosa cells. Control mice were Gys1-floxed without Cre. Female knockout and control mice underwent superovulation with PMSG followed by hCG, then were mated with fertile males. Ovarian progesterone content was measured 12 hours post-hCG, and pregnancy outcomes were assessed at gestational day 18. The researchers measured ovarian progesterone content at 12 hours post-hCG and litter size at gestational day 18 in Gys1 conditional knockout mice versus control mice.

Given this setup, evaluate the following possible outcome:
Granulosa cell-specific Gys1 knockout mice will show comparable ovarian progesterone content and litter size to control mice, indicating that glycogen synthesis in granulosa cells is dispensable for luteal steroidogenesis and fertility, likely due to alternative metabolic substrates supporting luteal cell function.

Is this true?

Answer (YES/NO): NO